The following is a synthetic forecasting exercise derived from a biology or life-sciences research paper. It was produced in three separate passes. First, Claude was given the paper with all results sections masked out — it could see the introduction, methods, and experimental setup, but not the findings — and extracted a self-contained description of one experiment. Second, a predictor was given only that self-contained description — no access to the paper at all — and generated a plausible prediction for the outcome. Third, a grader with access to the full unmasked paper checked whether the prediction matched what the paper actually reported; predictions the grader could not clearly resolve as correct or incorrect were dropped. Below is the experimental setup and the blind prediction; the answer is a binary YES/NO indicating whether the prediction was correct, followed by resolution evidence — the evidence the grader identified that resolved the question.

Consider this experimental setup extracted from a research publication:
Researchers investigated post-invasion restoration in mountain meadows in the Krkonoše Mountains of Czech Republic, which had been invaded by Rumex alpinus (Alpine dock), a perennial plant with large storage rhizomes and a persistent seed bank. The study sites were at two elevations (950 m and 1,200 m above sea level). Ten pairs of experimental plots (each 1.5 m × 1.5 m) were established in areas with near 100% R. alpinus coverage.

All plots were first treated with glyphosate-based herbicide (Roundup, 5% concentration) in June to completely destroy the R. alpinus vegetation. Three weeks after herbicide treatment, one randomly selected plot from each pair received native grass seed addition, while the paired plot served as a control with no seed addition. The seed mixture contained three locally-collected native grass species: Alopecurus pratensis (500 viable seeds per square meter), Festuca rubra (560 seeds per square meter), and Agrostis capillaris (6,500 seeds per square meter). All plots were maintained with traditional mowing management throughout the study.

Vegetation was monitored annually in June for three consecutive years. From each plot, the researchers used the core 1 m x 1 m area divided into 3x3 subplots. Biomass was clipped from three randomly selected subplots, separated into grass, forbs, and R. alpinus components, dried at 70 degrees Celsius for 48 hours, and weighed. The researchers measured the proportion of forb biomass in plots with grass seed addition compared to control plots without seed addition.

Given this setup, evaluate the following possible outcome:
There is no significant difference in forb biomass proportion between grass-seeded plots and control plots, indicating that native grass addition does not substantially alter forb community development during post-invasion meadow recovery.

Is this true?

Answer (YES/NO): NO